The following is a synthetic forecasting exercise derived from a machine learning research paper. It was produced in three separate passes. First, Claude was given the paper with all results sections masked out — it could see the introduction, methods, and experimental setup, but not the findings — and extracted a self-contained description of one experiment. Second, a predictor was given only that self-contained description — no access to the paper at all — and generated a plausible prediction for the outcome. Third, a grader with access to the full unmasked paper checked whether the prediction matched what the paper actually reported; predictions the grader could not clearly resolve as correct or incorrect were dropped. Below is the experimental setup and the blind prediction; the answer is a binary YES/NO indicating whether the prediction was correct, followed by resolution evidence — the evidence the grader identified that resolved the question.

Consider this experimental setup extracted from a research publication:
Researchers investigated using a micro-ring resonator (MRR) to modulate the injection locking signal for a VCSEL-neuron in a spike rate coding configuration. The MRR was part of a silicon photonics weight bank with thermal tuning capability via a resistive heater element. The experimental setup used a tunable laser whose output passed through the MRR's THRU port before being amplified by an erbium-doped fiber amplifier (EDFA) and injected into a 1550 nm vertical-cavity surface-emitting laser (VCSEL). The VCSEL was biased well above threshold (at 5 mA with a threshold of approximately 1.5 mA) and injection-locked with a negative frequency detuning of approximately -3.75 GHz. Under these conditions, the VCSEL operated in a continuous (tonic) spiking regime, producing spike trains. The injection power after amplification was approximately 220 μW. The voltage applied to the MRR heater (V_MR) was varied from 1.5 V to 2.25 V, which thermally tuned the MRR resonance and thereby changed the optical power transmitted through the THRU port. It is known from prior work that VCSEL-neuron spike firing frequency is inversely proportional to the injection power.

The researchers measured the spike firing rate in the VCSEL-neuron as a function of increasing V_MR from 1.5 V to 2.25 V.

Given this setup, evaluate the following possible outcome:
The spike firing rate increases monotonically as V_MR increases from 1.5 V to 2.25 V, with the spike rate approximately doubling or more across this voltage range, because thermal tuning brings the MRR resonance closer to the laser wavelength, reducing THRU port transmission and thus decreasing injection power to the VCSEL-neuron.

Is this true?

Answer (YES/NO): YES